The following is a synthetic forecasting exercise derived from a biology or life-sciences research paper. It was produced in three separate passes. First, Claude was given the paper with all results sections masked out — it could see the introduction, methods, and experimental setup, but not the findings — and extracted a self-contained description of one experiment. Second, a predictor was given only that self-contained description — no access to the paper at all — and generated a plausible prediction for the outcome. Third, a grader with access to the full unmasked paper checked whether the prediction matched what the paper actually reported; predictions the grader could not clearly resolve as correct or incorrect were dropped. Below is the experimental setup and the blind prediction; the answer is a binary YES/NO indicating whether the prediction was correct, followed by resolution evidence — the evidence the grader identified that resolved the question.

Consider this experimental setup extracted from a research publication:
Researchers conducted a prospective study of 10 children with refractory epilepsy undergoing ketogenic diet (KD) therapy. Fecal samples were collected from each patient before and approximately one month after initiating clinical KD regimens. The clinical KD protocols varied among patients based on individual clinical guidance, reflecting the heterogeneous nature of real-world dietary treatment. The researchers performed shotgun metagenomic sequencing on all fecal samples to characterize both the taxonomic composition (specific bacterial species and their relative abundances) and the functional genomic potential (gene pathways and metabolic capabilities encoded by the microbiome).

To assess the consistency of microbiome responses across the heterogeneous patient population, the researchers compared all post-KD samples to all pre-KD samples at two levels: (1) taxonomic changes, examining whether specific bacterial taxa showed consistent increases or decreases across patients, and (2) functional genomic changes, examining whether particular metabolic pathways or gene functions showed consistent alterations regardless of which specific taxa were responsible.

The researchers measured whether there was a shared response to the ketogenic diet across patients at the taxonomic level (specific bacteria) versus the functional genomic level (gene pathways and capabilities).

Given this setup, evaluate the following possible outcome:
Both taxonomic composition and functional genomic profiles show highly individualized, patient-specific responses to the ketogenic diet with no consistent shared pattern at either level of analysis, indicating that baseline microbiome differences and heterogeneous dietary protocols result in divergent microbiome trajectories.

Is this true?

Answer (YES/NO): NO